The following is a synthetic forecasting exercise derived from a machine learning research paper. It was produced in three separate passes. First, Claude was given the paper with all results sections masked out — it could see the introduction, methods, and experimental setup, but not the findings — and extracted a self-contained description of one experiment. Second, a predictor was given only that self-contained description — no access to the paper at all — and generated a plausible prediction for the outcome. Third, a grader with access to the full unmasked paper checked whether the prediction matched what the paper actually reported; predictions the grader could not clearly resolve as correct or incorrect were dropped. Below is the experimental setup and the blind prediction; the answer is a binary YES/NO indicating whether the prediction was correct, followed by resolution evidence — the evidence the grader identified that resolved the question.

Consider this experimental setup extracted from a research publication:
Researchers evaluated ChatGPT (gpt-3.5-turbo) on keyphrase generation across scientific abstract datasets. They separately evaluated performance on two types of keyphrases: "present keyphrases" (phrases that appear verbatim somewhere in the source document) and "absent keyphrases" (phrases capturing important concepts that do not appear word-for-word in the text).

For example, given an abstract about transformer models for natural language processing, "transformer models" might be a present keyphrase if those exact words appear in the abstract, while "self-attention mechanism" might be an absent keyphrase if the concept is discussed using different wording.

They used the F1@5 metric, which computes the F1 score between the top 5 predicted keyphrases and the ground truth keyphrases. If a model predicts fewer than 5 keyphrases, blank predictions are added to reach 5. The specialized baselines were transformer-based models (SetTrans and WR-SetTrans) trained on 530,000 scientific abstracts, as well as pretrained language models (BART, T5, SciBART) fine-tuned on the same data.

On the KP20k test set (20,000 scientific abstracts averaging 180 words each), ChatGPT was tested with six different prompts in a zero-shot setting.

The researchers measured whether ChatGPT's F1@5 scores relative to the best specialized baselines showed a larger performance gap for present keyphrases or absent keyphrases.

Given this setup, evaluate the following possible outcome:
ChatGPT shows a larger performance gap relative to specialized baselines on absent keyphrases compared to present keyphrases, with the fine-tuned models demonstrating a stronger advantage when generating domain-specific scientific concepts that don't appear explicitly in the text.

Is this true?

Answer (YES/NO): NO